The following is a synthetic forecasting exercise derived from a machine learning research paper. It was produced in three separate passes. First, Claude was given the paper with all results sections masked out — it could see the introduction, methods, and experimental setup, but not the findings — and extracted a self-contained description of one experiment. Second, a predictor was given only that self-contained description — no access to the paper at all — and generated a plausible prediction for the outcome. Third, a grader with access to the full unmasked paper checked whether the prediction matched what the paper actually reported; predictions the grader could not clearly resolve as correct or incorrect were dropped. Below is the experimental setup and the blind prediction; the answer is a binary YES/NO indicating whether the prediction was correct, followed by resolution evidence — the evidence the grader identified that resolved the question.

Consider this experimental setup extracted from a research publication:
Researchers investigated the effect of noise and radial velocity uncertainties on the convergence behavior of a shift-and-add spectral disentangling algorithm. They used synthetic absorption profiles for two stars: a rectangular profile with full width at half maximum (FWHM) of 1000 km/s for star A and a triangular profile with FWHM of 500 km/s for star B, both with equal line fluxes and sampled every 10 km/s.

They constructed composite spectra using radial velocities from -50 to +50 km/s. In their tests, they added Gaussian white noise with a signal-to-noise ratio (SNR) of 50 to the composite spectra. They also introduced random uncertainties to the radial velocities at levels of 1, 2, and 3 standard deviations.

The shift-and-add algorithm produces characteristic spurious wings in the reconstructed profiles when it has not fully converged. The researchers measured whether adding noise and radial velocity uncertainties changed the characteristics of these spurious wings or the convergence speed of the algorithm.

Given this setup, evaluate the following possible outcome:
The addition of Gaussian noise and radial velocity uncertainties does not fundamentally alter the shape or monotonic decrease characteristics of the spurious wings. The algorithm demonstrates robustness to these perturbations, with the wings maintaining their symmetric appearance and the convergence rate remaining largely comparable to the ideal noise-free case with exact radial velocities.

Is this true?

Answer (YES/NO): YES